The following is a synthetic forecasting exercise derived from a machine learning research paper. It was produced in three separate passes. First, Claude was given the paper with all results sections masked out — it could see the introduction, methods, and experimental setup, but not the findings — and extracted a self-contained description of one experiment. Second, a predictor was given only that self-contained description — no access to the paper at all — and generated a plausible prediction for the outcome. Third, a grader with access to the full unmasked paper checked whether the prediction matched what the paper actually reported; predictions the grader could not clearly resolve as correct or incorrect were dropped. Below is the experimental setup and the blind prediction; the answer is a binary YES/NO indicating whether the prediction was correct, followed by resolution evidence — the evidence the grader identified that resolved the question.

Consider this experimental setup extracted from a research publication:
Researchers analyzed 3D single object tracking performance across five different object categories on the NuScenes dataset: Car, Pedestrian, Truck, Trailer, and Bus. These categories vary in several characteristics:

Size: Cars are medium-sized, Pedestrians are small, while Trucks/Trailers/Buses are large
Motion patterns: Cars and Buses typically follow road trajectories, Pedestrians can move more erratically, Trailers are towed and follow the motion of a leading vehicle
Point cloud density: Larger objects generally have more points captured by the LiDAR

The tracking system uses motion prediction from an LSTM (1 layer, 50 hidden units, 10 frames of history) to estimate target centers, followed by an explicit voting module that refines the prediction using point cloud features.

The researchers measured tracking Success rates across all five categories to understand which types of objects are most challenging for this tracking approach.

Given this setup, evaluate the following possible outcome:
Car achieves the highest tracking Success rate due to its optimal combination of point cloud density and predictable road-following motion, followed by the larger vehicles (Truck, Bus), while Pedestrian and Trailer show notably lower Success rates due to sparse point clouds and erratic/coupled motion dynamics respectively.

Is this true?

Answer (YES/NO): NO